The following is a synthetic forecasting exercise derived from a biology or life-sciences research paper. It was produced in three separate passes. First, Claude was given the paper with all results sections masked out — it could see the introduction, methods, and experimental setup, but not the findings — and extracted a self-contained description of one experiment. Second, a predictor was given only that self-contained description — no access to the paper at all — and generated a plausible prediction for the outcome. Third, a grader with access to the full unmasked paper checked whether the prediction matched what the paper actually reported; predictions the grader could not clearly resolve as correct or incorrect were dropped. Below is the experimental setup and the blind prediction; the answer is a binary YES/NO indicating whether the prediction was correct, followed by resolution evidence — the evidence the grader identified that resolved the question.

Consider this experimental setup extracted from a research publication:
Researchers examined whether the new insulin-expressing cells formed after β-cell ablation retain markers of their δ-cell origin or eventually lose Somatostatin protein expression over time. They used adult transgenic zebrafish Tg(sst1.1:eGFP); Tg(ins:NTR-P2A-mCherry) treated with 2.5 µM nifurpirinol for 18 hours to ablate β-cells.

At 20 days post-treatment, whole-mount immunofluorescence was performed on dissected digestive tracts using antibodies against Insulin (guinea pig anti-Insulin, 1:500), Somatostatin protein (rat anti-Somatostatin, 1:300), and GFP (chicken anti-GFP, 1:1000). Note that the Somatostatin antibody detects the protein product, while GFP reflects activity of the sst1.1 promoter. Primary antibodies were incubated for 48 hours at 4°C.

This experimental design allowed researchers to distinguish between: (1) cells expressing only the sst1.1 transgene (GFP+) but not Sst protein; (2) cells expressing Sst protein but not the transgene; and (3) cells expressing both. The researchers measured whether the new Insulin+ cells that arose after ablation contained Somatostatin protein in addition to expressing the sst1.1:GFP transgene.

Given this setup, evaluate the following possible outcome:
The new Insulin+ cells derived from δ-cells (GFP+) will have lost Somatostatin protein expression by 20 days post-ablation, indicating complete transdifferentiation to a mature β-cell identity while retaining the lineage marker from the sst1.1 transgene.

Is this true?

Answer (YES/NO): NO